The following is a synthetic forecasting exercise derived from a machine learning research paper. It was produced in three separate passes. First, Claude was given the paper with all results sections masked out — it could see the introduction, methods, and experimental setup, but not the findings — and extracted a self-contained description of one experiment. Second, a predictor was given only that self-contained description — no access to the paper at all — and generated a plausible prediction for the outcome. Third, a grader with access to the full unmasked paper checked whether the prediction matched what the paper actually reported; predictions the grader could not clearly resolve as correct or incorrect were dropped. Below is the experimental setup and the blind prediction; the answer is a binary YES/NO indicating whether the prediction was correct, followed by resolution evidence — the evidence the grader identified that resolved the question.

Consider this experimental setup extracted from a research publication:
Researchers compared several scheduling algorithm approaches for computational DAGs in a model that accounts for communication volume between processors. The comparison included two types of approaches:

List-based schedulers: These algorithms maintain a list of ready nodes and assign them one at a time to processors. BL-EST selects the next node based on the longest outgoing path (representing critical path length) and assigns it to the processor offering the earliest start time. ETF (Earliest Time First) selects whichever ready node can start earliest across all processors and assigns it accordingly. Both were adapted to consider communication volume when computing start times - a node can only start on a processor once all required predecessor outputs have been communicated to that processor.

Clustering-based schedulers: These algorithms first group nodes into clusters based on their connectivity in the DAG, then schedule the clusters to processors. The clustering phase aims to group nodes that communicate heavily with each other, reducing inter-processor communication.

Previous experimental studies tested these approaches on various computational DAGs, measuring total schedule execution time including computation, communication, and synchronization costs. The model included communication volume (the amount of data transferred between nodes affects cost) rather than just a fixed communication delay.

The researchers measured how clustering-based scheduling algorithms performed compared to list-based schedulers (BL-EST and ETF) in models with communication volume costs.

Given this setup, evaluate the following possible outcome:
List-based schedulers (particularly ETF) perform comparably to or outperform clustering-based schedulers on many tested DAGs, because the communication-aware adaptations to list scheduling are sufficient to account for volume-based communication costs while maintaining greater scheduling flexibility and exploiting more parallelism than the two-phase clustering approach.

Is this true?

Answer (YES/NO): YES